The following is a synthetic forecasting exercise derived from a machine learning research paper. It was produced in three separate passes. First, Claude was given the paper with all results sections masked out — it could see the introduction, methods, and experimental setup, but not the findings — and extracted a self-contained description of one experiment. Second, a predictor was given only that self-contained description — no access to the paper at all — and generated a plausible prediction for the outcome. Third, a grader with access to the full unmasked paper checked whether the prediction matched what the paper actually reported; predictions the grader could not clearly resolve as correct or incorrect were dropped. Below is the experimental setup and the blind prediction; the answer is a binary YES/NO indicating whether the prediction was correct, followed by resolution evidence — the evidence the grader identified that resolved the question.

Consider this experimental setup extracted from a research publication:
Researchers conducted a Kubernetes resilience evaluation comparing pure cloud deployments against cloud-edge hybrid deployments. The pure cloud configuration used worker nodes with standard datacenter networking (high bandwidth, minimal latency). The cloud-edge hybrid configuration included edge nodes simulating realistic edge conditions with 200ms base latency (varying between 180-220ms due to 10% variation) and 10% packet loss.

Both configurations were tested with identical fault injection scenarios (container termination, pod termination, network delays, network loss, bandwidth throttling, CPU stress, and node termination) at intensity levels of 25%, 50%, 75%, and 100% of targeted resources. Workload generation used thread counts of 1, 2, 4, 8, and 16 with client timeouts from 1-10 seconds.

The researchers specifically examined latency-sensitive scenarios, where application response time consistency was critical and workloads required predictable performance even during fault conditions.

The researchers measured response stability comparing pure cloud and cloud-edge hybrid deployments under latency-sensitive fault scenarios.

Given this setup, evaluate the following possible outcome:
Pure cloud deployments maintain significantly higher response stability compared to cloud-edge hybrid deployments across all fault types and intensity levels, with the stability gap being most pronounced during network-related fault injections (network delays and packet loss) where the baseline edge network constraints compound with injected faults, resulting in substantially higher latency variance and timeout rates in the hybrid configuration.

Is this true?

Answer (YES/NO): NO